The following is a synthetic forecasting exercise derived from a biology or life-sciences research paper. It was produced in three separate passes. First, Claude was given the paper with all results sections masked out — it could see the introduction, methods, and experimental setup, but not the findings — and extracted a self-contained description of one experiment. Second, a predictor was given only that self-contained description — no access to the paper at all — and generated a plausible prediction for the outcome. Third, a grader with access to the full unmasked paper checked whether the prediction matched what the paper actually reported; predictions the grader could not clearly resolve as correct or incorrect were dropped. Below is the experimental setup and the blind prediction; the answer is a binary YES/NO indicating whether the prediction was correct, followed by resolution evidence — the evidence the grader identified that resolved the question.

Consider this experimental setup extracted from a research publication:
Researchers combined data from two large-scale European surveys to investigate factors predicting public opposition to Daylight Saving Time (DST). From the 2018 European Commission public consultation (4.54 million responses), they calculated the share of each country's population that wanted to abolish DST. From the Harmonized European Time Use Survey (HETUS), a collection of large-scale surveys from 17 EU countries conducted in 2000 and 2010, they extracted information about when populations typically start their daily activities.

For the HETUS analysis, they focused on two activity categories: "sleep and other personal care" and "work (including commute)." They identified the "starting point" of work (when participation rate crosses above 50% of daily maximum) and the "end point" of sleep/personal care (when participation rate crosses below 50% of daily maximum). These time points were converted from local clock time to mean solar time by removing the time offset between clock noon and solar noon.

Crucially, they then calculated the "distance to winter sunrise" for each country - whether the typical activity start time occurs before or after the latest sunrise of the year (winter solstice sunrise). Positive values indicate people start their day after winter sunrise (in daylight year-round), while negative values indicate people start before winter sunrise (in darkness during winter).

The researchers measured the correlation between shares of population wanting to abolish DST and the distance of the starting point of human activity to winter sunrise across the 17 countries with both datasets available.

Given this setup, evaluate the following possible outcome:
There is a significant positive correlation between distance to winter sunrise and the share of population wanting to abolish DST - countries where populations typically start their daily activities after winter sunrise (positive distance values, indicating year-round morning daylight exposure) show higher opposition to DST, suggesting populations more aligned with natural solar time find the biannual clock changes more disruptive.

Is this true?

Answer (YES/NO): NO